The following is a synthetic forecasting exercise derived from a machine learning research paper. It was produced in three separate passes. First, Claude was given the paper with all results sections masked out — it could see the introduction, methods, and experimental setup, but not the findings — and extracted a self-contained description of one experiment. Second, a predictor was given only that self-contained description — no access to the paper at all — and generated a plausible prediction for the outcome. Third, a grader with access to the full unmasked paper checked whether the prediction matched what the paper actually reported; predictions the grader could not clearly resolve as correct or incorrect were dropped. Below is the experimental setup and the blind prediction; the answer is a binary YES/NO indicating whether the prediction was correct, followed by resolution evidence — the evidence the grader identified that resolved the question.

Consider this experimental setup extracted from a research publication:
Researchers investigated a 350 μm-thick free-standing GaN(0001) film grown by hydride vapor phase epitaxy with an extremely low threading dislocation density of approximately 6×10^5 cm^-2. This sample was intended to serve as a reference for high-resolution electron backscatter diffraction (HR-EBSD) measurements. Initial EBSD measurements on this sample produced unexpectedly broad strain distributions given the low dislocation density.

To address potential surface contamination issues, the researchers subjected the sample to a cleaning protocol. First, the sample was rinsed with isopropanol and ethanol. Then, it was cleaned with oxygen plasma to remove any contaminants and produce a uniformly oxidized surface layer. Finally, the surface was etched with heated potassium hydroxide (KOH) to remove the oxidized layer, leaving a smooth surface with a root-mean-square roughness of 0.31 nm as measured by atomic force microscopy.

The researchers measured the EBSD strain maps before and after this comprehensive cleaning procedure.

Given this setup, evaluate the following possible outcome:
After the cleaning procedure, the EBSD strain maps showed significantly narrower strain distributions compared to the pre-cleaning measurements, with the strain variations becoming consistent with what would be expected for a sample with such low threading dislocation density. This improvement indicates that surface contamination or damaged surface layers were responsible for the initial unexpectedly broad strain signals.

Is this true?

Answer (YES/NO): NO